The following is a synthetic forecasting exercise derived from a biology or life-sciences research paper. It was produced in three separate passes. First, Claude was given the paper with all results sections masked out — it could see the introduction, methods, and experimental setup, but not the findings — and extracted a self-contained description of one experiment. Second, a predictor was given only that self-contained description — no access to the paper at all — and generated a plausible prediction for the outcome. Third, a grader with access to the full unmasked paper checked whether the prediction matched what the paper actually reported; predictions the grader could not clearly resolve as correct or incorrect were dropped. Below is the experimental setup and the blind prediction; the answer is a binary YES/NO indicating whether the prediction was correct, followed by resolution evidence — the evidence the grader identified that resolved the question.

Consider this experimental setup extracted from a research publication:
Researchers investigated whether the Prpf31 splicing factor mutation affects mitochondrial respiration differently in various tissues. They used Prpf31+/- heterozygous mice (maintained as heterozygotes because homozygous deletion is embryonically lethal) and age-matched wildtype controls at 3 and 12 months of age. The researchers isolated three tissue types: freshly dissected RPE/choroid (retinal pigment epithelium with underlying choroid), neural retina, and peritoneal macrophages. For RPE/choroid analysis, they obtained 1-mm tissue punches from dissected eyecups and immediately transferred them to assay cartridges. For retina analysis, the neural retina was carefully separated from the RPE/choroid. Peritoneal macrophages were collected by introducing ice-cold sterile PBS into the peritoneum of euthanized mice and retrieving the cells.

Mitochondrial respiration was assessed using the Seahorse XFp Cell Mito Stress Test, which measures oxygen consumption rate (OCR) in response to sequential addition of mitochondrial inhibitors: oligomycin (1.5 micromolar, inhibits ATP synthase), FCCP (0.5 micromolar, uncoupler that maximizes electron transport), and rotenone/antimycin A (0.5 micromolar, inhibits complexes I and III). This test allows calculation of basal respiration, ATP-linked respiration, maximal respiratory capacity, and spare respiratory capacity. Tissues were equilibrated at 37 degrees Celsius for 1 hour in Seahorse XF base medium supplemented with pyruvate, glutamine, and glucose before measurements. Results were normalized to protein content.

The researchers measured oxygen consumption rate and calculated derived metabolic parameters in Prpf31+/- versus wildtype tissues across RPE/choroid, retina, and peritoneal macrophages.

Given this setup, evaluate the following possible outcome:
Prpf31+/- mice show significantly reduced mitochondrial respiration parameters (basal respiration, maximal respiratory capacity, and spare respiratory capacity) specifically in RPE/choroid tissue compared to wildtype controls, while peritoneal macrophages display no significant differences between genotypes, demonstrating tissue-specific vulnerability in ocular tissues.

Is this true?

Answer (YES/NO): NO